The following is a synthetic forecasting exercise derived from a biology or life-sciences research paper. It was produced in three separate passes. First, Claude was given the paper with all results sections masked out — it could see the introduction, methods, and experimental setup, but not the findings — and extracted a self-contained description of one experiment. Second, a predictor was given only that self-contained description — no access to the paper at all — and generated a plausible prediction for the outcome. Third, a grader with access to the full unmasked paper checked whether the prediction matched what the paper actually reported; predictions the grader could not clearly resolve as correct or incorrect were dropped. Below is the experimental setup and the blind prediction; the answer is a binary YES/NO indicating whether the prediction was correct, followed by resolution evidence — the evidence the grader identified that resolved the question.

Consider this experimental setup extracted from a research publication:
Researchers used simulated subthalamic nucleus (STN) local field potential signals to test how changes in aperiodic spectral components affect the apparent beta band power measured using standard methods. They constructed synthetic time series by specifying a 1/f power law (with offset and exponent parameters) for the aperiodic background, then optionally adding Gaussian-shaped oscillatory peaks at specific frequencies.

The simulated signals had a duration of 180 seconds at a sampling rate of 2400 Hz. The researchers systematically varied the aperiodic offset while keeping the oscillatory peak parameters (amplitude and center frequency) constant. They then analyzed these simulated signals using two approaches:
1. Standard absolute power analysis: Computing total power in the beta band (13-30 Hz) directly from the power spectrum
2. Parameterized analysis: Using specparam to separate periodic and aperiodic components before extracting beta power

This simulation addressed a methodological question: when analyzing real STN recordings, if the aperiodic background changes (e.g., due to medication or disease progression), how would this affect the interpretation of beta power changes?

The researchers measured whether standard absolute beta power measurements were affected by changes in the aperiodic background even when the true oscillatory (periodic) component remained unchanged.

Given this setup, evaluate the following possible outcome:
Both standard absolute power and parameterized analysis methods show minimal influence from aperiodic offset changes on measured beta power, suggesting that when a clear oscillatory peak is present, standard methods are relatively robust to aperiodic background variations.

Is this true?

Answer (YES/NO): NO